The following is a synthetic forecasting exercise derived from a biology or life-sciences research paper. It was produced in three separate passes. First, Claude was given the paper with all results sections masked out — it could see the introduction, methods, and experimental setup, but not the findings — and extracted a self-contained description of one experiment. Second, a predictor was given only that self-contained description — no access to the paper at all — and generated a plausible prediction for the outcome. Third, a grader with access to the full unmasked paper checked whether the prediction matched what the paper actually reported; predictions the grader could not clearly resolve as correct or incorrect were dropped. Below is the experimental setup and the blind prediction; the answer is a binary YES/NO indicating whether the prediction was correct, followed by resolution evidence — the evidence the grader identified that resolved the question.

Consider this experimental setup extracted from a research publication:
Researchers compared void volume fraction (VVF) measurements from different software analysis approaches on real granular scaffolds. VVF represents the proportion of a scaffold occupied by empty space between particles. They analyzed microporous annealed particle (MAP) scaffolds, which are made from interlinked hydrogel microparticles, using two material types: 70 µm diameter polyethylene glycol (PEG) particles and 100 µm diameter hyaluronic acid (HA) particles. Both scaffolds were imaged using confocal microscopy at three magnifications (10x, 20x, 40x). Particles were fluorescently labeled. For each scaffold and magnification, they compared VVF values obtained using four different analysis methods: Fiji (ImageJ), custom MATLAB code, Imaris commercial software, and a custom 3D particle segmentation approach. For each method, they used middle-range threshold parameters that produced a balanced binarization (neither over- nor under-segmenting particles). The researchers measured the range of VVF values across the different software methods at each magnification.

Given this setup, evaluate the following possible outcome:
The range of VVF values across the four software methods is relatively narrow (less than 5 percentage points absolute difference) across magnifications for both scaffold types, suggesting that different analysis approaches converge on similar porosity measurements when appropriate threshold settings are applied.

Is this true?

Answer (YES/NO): NO